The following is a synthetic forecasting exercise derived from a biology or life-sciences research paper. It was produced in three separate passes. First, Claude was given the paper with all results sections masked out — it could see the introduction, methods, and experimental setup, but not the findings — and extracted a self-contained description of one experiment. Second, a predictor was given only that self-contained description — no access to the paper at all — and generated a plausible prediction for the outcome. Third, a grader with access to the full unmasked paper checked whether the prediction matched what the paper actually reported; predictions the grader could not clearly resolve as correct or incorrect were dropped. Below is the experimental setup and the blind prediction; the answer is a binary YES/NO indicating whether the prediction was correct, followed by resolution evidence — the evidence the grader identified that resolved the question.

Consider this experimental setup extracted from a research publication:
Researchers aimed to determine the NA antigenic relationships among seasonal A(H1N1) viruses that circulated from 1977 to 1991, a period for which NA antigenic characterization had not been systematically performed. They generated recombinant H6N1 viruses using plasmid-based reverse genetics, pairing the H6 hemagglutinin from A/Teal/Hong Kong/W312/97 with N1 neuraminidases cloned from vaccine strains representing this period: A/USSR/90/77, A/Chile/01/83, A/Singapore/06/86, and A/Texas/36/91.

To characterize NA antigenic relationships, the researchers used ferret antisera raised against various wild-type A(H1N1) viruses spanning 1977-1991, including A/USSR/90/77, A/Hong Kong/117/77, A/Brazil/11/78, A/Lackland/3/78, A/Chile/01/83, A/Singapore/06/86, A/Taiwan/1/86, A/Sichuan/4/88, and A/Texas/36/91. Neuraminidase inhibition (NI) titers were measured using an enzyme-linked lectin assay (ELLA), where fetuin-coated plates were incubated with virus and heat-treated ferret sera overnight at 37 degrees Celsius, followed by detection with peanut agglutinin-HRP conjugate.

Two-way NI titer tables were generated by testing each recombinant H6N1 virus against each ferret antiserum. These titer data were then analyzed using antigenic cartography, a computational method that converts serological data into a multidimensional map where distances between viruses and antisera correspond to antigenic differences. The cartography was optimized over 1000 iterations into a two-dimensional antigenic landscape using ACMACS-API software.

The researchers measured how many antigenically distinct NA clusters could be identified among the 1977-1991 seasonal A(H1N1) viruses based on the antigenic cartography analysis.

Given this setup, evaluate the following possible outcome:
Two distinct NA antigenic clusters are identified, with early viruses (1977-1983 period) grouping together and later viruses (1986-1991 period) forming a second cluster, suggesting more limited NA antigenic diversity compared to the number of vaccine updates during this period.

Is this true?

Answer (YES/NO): NO